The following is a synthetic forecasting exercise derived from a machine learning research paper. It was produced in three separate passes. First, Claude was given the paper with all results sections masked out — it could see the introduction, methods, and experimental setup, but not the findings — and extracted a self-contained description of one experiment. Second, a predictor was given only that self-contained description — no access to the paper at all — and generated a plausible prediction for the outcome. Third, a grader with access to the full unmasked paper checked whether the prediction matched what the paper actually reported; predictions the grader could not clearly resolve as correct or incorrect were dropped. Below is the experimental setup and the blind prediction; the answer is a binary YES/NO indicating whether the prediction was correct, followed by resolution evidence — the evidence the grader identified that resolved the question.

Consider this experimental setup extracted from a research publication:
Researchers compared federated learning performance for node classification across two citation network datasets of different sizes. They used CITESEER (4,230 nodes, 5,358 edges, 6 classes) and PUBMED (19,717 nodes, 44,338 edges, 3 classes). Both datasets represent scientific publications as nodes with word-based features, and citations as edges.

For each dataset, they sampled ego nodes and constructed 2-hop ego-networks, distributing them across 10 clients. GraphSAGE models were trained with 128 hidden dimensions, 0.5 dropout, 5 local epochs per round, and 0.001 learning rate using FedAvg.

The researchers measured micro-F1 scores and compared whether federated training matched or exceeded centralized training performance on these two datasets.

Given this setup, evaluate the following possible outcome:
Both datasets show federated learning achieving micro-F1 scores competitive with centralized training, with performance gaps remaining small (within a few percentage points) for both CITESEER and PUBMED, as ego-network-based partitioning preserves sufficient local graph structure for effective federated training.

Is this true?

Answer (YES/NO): YES